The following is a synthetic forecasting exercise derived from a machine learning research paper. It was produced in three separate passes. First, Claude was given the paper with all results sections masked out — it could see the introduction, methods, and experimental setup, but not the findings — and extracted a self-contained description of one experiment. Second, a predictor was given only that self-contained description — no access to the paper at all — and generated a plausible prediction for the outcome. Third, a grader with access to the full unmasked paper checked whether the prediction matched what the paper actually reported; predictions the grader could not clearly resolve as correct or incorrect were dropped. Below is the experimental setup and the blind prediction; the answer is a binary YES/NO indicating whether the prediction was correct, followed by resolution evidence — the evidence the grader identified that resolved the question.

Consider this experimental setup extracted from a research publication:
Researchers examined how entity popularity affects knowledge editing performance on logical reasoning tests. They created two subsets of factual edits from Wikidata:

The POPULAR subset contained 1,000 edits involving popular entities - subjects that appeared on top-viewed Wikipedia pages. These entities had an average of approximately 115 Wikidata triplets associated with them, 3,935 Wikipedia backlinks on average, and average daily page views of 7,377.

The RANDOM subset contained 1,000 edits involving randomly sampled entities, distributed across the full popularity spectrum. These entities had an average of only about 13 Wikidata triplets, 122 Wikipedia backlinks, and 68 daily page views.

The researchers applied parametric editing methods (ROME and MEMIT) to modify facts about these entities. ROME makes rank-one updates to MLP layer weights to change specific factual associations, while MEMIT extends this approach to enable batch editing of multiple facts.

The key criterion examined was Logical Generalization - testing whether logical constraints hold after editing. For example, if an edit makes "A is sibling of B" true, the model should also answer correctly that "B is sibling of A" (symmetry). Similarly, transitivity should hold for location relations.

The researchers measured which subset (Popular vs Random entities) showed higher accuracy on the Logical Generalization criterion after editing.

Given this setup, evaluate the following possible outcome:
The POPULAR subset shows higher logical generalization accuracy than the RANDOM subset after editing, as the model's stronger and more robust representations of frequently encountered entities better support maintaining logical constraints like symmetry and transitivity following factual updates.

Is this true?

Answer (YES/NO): NO